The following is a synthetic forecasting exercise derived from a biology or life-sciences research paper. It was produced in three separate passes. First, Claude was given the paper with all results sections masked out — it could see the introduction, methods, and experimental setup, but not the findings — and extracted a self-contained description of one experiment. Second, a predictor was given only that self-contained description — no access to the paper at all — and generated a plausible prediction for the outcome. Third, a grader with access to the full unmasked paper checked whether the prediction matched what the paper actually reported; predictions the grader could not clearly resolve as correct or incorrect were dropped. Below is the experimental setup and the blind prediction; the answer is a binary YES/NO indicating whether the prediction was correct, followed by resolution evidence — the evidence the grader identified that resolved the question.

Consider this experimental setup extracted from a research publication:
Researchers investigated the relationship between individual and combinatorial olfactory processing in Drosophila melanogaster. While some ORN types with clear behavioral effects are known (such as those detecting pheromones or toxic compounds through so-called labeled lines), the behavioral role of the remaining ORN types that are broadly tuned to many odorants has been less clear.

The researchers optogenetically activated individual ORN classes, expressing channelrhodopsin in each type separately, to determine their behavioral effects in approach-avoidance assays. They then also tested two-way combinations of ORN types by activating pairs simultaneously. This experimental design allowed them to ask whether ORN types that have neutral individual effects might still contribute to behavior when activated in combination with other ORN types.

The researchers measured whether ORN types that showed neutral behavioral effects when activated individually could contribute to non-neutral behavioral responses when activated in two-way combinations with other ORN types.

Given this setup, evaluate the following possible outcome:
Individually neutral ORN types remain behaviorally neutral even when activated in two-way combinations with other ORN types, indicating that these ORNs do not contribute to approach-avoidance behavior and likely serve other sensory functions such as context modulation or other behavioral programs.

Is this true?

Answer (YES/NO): NO